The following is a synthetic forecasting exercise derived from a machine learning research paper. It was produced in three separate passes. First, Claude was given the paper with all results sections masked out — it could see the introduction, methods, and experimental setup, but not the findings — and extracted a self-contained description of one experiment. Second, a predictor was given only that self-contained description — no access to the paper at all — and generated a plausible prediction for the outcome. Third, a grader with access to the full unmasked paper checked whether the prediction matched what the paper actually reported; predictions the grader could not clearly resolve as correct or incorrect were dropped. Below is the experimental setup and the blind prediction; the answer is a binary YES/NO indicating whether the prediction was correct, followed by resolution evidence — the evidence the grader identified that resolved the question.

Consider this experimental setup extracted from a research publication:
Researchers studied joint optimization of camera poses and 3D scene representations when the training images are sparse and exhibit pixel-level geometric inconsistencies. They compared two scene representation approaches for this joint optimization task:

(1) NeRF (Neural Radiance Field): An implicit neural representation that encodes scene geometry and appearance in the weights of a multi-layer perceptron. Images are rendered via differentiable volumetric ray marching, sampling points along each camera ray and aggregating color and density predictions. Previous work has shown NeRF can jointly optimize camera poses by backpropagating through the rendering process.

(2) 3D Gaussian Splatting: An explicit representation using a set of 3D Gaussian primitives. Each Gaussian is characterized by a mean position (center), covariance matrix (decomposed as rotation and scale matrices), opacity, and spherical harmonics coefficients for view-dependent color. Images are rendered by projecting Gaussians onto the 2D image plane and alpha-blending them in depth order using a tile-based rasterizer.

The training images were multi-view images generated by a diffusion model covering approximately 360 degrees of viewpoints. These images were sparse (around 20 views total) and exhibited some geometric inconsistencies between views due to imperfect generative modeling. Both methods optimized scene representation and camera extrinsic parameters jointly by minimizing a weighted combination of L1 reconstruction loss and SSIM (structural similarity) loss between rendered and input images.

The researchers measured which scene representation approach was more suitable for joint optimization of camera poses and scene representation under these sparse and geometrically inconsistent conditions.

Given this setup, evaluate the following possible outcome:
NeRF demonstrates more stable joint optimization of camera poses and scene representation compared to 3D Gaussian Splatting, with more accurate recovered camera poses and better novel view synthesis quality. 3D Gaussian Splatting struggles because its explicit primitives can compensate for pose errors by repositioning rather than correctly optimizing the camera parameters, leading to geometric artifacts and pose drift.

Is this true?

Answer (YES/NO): NO